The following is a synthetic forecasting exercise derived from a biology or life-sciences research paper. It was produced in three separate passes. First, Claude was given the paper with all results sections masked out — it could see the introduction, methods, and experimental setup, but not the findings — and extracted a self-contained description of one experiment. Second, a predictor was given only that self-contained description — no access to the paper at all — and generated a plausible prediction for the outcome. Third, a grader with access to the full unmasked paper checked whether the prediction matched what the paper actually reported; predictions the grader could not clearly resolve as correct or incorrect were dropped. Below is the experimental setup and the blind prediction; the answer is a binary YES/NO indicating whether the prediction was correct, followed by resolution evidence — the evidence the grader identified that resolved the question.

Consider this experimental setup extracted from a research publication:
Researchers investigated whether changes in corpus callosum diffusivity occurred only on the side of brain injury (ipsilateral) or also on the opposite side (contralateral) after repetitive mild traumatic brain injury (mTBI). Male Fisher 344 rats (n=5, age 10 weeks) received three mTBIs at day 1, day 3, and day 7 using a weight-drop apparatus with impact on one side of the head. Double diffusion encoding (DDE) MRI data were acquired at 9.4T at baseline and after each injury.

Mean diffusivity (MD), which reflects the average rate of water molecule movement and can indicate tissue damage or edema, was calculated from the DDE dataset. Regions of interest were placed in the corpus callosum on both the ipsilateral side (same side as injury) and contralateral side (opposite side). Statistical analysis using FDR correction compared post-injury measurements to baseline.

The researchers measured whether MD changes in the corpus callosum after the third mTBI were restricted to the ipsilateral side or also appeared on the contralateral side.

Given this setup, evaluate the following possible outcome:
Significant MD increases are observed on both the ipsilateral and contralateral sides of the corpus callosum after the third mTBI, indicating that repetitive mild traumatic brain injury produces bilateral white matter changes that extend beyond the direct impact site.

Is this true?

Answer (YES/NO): NO